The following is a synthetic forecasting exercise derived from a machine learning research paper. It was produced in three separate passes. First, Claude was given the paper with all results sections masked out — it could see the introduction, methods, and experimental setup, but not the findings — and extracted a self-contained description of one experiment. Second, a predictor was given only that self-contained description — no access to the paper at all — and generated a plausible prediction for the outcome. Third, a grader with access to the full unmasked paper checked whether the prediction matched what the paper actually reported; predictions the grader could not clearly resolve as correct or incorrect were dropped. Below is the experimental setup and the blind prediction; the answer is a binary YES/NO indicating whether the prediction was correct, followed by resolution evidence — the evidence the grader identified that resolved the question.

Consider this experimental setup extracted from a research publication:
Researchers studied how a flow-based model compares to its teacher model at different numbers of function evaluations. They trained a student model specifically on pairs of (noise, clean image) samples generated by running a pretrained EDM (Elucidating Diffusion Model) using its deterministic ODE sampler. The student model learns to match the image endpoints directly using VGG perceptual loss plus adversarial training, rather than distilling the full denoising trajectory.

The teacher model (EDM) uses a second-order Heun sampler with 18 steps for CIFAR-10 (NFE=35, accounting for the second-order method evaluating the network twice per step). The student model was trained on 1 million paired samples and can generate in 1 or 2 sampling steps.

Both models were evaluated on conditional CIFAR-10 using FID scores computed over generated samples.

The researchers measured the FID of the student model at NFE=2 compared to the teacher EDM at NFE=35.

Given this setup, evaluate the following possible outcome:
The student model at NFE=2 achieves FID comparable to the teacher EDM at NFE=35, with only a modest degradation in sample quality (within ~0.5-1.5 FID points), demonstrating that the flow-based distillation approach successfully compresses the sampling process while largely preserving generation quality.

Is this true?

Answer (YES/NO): NO